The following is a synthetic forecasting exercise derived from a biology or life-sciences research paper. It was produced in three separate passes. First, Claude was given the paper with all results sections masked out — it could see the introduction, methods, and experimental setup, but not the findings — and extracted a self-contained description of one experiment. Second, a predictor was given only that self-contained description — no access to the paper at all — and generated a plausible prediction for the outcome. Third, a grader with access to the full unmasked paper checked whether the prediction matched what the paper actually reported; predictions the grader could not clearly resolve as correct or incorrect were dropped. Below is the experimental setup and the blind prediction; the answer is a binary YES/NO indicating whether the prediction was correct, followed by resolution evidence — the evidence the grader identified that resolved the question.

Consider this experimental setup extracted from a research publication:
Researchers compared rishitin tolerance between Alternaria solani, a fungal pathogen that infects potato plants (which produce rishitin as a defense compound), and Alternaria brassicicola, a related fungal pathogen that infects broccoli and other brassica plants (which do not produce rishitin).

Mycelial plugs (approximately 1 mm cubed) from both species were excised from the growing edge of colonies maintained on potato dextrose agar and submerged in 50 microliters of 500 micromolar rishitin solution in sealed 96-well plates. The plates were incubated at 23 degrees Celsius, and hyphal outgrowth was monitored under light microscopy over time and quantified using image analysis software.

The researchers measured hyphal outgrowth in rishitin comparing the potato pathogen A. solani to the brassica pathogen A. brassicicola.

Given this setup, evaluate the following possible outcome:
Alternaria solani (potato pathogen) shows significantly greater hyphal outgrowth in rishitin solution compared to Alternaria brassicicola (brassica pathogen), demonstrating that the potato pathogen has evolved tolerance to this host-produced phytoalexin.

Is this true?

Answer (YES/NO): NO